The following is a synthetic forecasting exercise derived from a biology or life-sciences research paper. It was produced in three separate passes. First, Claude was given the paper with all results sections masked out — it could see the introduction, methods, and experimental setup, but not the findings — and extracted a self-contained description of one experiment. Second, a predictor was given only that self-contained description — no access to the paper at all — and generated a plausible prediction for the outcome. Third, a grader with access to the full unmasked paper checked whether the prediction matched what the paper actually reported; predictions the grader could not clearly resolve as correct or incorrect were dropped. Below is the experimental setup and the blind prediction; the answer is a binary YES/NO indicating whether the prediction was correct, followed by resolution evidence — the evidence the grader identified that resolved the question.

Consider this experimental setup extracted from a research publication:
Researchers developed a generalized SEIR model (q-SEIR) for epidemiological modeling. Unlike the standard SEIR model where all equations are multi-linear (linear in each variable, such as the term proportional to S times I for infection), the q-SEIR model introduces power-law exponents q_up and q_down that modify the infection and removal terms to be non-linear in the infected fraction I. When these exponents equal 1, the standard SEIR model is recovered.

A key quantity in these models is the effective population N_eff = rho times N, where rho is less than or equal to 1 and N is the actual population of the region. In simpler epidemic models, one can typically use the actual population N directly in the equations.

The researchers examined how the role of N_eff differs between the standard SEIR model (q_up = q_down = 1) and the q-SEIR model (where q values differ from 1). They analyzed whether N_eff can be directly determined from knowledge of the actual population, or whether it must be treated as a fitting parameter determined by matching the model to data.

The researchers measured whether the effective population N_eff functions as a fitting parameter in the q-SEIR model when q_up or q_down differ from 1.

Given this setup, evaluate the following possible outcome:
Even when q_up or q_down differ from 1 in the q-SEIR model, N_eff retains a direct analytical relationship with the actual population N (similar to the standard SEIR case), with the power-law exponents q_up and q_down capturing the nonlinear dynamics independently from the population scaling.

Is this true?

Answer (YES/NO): NO